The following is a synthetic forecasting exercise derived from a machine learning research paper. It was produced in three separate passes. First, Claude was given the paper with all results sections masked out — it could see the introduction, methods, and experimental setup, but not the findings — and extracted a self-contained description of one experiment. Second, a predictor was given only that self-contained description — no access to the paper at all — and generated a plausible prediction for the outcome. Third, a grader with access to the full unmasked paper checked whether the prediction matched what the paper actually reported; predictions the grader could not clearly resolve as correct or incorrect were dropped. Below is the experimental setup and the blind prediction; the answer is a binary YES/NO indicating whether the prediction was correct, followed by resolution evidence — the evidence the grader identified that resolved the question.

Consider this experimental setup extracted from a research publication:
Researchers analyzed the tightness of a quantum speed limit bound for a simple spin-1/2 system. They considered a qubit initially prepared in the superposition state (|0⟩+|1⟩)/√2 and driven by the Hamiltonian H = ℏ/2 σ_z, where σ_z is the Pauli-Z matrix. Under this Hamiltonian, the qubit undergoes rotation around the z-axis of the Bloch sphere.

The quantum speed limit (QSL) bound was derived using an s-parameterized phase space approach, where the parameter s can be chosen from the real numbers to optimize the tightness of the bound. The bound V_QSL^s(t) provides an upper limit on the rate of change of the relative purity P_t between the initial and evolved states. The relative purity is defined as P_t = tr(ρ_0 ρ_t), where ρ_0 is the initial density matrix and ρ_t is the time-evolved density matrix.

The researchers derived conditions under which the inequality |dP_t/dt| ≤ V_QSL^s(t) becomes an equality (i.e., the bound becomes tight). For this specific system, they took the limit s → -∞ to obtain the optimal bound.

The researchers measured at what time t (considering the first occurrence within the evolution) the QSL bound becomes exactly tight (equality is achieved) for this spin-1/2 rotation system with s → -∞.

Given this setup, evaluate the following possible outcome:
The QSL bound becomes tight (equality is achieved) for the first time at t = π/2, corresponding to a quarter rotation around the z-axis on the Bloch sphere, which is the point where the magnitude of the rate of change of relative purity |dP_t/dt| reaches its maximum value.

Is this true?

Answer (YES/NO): YES